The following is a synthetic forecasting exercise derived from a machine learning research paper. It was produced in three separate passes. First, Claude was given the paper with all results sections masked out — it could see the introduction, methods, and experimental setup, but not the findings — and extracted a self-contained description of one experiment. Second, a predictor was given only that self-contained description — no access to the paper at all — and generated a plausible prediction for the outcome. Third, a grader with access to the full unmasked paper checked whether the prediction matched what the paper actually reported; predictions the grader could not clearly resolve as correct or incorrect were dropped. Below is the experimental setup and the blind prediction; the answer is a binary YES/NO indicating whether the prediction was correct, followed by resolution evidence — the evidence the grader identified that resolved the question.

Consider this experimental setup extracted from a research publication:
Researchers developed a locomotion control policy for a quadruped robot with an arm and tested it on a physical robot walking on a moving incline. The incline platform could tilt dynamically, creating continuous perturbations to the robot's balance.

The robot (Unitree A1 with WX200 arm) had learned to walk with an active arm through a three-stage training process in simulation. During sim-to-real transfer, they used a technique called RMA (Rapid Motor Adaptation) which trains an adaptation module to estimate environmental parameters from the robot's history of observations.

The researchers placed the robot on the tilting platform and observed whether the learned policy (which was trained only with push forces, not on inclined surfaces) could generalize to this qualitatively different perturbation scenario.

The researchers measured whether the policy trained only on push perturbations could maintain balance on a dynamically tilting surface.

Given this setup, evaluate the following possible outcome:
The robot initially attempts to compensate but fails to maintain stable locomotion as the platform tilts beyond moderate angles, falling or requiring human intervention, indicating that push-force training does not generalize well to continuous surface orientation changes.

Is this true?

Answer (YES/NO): NO